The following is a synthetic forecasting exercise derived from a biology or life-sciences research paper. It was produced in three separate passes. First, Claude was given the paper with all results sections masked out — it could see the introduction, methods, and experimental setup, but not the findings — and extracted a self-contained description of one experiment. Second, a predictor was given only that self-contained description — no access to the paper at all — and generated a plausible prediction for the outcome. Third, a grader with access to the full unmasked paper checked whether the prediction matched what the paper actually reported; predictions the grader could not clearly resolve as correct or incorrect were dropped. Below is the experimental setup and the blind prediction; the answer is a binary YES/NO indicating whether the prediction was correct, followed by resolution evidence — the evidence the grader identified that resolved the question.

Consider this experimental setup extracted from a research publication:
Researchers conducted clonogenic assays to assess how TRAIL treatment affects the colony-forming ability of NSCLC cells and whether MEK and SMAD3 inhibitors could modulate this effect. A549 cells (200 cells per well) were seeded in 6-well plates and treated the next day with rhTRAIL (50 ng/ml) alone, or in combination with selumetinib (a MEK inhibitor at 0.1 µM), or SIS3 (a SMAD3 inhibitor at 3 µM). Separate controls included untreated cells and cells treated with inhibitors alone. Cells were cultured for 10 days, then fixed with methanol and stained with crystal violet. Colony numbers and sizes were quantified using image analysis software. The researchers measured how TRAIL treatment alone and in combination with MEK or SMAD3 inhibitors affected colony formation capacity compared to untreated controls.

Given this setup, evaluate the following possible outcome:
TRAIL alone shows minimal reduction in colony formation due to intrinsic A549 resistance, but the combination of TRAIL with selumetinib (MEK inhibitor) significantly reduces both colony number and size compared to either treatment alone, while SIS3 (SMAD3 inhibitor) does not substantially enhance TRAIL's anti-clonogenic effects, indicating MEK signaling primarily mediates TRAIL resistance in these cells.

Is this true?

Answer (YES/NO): NO